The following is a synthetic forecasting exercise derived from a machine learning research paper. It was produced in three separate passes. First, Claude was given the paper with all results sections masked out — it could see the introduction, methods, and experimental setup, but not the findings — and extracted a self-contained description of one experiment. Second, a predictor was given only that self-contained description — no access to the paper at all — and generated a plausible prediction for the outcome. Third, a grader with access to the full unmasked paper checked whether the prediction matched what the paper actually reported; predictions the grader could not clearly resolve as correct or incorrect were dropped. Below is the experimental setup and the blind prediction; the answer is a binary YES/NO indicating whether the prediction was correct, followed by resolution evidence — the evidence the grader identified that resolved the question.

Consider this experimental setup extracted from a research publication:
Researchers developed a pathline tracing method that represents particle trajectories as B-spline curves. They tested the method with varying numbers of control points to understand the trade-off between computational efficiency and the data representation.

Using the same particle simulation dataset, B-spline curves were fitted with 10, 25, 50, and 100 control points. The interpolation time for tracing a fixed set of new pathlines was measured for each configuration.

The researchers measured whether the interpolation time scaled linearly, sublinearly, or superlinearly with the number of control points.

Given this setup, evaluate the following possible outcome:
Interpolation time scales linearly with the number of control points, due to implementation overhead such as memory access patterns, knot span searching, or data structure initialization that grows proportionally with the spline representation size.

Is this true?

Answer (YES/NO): YES